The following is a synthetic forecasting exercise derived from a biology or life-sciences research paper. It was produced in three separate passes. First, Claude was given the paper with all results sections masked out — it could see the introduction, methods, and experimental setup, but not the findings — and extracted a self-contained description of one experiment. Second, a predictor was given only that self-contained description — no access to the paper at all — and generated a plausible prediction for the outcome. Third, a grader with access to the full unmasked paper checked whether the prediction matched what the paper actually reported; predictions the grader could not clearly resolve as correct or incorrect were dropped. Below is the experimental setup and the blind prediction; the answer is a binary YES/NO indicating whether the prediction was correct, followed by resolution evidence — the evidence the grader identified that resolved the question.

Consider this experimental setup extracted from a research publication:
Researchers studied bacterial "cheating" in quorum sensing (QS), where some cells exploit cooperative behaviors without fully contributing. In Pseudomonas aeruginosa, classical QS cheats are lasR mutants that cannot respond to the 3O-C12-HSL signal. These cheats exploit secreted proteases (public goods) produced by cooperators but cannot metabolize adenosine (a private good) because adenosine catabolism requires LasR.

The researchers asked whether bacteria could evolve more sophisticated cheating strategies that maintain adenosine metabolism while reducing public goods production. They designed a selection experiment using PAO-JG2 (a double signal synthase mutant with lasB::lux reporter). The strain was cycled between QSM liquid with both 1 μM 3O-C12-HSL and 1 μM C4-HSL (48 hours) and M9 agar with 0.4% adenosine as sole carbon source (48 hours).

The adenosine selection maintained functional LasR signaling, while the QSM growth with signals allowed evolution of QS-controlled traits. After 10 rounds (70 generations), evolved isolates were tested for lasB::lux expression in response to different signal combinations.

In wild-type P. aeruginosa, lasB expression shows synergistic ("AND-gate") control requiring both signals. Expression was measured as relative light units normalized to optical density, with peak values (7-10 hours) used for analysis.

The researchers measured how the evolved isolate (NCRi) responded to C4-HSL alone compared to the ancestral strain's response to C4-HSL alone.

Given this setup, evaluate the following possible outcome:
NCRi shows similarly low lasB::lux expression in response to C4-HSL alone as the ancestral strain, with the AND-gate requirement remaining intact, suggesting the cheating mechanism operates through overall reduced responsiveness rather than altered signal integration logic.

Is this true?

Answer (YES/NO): NO